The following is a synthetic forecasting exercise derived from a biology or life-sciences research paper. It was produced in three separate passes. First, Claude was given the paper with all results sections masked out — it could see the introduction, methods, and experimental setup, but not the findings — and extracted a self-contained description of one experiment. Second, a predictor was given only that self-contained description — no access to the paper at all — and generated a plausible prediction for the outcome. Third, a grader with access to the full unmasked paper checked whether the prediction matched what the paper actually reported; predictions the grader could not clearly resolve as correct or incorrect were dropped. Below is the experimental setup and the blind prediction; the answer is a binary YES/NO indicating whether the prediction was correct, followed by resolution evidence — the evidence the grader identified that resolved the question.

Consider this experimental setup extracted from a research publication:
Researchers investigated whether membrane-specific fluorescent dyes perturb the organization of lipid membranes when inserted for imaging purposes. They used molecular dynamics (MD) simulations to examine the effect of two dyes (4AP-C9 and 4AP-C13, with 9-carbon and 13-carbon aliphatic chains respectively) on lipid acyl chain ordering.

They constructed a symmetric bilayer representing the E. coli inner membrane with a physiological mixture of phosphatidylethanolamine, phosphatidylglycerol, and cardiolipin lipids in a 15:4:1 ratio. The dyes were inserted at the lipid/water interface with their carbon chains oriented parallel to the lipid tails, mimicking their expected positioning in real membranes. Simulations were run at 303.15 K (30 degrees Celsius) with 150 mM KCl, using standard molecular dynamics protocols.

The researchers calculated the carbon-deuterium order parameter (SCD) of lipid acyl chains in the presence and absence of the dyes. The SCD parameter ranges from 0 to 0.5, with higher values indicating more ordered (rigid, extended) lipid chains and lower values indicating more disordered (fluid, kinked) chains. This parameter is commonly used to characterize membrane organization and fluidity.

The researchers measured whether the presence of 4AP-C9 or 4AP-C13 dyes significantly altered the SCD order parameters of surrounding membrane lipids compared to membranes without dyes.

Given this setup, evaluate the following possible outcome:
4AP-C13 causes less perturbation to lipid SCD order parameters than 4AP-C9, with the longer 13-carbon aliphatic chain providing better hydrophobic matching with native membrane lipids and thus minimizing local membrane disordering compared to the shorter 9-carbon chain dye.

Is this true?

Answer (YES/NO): NO